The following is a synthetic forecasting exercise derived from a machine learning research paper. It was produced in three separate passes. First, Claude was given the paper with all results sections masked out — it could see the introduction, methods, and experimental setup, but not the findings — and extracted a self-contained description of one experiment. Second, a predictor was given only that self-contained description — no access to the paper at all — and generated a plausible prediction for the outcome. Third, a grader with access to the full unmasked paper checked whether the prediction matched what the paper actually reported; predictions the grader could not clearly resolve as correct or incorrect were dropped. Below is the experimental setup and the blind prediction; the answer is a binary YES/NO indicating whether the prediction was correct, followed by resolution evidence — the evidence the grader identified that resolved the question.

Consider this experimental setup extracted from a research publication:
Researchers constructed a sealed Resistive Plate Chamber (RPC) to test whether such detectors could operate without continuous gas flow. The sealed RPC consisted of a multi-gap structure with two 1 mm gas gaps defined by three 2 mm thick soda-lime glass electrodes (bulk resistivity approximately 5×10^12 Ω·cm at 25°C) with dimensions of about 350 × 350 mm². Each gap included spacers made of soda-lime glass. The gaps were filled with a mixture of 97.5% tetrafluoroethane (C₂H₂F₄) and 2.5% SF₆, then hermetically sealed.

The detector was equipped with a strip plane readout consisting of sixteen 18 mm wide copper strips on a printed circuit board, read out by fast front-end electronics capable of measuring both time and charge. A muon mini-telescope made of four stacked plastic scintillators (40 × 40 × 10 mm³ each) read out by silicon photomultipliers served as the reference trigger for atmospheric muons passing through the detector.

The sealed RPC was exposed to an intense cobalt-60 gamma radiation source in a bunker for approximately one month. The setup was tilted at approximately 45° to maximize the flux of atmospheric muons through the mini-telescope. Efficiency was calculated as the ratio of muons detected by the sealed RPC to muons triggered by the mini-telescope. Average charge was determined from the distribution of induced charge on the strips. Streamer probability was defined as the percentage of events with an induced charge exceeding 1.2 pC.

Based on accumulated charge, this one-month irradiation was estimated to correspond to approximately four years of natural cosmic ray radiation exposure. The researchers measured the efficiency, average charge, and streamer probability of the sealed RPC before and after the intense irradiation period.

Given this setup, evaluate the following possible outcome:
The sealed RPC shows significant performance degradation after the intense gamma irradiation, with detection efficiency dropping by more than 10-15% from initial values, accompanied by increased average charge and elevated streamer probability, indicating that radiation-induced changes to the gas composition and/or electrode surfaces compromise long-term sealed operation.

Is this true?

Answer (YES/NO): NO